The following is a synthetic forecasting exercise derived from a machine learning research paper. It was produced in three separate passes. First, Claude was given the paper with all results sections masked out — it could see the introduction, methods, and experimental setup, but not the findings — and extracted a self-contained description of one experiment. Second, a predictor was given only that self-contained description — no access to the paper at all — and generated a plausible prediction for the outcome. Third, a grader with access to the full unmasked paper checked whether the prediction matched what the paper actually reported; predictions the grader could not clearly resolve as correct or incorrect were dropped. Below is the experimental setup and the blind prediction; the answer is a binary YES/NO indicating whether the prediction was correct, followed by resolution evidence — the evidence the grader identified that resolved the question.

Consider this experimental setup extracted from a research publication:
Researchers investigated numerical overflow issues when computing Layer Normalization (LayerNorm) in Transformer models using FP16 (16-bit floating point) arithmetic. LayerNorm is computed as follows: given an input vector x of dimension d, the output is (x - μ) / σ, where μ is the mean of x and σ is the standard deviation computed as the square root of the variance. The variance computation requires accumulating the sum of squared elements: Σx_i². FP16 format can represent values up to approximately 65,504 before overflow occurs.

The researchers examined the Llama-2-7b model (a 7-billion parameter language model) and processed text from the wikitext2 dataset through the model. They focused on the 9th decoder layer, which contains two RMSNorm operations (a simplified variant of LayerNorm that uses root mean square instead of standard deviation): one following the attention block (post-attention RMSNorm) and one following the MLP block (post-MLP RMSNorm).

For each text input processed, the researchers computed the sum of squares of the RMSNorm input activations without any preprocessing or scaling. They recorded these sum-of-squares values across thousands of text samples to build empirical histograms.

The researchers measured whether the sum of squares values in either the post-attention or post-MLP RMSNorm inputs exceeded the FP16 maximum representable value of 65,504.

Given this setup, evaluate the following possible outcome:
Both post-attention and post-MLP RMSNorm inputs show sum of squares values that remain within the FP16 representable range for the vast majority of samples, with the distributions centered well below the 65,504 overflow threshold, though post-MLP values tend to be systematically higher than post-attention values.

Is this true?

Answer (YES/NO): NO